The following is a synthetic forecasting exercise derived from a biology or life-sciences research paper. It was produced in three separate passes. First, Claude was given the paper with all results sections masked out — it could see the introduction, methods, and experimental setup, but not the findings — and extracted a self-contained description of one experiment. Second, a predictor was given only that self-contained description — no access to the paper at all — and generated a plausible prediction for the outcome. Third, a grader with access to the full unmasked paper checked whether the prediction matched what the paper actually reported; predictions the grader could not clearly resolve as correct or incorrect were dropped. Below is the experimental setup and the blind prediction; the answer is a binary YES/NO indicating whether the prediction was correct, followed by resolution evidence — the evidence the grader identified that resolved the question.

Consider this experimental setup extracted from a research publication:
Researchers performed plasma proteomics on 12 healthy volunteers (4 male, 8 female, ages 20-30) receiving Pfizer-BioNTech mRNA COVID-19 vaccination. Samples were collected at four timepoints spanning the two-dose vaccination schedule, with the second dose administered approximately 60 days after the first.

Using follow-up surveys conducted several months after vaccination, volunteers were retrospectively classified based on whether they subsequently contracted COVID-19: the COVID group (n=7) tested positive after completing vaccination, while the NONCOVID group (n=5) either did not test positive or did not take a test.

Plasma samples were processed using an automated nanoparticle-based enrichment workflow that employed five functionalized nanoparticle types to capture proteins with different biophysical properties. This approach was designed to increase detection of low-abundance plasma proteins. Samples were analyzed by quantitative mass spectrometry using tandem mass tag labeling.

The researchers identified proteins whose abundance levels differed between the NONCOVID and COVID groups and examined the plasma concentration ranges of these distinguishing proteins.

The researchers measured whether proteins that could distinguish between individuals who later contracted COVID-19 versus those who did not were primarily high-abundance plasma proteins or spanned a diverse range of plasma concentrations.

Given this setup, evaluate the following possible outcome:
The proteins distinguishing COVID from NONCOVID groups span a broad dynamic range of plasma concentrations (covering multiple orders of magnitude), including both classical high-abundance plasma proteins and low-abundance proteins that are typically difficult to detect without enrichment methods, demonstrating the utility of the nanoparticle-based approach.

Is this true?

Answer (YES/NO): YES